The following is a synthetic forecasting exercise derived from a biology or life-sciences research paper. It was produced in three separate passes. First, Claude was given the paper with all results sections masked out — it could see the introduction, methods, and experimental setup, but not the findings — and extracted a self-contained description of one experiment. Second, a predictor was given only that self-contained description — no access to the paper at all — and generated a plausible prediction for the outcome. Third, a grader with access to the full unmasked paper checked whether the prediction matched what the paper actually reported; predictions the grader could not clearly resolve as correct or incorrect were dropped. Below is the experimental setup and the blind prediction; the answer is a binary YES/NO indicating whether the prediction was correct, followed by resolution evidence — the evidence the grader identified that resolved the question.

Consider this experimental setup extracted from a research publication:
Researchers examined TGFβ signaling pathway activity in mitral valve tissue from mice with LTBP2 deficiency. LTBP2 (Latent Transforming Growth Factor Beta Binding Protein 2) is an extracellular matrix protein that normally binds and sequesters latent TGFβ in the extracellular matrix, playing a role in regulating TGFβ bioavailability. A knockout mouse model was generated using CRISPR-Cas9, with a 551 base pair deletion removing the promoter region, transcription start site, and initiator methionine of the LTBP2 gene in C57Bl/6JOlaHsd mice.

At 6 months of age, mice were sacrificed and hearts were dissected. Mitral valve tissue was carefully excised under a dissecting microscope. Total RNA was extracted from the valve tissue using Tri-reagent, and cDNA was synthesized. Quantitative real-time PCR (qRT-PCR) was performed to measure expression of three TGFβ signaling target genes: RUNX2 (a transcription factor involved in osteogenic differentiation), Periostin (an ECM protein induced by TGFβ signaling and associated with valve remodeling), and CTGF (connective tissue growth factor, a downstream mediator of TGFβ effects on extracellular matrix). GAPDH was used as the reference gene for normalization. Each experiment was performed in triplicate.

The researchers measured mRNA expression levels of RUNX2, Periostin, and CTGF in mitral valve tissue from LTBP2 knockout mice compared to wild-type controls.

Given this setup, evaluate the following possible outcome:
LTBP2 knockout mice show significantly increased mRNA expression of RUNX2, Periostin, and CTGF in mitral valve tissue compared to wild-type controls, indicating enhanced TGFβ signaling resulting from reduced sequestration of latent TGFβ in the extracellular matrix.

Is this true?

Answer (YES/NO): NO